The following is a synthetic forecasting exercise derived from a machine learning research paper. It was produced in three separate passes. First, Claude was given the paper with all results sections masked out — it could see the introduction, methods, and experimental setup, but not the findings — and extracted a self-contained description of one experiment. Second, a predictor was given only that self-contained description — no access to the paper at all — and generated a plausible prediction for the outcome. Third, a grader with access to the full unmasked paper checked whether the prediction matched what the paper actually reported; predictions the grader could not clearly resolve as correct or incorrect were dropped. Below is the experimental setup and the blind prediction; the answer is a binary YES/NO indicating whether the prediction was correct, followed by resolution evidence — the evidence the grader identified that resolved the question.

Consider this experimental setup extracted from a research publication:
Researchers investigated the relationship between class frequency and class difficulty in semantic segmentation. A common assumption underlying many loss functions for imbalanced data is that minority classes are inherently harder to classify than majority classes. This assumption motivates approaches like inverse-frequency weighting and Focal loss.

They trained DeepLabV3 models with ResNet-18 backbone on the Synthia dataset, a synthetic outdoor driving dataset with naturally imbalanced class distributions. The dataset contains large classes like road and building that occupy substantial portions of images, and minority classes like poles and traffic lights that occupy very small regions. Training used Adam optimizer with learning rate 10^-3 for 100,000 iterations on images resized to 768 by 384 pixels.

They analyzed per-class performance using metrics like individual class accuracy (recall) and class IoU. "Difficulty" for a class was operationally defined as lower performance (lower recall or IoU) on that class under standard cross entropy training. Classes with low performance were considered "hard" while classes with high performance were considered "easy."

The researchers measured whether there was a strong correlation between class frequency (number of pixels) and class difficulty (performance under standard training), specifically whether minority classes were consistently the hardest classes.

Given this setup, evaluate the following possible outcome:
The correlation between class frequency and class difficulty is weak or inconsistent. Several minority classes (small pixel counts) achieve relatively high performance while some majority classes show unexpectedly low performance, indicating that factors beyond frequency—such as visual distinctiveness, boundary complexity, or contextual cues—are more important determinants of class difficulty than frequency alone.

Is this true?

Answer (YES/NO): NO